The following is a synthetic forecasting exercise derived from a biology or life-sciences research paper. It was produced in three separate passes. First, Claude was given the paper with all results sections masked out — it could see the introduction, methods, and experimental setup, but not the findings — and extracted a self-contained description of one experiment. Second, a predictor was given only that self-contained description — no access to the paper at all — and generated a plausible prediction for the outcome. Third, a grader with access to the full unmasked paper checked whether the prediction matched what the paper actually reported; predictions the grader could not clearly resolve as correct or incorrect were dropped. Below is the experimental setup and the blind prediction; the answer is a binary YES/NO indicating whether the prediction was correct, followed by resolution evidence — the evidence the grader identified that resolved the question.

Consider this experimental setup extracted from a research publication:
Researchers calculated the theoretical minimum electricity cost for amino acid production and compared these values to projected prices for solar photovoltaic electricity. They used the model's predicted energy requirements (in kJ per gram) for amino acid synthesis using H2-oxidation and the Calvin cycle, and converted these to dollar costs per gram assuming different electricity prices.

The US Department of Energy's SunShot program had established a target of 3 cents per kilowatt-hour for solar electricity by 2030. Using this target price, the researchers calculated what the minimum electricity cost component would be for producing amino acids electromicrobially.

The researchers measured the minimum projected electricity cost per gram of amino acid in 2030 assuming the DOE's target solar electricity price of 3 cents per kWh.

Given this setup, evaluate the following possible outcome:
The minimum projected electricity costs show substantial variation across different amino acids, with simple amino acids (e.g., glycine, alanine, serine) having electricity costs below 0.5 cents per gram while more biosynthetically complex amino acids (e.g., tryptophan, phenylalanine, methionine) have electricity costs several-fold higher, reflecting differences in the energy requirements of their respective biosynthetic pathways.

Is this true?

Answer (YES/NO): NO